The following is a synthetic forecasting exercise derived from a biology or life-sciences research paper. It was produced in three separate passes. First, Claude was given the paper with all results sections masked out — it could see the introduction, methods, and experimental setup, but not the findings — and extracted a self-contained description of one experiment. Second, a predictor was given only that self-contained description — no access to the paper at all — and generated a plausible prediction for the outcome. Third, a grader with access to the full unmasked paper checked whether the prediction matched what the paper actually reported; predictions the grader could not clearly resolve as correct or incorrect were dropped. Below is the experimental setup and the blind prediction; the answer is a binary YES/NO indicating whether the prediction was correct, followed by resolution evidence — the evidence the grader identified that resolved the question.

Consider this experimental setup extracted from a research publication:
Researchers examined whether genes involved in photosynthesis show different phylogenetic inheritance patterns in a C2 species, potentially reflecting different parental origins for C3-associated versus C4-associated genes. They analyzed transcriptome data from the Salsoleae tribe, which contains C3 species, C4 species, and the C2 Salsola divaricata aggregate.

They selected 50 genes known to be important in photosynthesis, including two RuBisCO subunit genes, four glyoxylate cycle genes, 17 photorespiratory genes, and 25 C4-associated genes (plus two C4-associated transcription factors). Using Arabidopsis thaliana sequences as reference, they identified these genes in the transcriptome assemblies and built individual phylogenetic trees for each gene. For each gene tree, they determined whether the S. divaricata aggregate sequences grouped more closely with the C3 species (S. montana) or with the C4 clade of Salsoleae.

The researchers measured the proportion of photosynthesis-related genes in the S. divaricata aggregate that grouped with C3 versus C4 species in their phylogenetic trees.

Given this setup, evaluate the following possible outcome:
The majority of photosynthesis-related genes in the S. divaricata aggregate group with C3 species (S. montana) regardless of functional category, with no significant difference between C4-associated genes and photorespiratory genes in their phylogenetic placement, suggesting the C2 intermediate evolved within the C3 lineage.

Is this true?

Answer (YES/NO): NO